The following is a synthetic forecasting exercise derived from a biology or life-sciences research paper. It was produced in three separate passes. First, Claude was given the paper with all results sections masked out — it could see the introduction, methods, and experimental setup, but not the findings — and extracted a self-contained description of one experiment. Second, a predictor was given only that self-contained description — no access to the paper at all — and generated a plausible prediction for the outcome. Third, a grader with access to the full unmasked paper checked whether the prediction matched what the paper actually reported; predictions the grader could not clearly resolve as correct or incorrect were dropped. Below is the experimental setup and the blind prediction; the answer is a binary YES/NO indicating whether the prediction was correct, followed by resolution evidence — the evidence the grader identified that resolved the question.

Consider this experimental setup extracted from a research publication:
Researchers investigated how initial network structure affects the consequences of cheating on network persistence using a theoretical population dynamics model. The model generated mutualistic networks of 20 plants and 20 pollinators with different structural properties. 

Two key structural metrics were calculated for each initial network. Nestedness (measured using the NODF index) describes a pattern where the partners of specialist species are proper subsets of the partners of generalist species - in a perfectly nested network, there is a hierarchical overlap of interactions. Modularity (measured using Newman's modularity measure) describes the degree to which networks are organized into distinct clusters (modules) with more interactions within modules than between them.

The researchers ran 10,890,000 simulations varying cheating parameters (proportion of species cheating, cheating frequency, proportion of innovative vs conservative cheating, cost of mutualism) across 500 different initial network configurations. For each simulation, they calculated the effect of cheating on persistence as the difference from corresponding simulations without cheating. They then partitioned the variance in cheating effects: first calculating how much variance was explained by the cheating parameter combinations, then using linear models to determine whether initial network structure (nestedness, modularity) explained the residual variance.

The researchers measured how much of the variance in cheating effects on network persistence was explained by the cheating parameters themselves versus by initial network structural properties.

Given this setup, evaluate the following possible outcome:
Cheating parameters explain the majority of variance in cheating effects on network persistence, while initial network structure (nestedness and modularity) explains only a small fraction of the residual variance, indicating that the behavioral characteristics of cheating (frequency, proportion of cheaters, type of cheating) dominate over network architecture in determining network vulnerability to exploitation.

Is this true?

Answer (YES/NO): YES